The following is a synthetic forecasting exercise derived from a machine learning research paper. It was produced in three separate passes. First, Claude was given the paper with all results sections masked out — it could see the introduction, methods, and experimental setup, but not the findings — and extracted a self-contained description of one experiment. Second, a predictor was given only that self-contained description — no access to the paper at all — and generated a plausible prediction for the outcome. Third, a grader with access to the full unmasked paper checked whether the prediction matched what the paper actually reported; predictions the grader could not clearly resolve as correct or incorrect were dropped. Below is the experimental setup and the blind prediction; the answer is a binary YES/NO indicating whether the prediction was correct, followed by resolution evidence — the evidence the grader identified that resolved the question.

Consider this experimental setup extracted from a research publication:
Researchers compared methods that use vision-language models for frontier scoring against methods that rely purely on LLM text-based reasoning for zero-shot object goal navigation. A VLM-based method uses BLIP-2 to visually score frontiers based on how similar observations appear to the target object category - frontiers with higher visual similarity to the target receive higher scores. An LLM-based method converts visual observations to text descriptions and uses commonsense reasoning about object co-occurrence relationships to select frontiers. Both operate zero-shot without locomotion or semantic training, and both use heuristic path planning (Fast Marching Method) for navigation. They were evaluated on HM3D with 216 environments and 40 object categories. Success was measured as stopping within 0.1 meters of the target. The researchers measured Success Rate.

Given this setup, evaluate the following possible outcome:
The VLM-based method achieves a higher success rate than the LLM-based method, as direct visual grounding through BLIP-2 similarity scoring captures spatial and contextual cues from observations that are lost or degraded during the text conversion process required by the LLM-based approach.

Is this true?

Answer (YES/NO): YES